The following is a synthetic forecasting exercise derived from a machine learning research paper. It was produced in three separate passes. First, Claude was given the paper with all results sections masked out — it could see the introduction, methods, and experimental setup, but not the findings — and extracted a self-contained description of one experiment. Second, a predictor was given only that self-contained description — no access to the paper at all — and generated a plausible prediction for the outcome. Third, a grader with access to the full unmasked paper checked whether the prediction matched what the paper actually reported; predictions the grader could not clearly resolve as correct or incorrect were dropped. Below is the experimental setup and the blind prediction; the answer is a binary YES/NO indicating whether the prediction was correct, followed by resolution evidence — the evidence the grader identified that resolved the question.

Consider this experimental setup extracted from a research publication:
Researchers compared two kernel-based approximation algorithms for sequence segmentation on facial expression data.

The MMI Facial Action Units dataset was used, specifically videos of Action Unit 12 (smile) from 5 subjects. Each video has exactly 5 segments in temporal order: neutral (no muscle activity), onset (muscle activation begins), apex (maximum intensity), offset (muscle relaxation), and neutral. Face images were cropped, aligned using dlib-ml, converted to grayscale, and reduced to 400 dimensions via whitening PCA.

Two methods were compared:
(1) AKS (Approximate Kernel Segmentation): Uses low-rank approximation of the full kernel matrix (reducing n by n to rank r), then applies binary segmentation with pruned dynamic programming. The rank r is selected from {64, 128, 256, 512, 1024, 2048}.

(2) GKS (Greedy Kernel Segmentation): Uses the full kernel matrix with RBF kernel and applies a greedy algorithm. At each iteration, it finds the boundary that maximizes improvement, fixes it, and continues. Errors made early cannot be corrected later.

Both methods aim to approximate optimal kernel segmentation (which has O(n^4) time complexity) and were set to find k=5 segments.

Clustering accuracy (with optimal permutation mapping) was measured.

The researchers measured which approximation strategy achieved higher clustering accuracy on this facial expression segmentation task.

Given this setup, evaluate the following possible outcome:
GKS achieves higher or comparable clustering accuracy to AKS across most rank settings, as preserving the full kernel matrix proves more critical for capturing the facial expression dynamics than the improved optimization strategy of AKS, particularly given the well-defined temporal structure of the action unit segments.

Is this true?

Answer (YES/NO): NO